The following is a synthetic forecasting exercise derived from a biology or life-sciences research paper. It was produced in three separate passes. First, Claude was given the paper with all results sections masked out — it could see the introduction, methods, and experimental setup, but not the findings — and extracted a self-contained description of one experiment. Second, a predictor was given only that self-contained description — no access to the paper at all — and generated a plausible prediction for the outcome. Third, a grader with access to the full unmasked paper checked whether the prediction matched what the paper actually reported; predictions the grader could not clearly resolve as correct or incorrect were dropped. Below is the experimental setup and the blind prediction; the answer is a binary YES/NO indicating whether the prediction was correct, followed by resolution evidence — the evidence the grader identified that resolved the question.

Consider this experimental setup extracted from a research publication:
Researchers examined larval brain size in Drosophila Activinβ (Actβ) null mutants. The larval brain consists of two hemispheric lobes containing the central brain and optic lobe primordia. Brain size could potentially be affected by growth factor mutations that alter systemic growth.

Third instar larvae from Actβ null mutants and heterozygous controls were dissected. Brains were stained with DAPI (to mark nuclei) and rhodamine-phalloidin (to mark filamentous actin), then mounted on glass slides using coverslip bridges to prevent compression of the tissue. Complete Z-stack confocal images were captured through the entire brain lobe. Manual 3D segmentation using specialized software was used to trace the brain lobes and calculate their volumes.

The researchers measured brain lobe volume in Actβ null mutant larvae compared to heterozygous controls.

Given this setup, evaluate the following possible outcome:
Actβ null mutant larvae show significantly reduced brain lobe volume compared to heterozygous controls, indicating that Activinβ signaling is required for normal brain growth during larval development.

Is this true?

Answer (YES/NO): NO